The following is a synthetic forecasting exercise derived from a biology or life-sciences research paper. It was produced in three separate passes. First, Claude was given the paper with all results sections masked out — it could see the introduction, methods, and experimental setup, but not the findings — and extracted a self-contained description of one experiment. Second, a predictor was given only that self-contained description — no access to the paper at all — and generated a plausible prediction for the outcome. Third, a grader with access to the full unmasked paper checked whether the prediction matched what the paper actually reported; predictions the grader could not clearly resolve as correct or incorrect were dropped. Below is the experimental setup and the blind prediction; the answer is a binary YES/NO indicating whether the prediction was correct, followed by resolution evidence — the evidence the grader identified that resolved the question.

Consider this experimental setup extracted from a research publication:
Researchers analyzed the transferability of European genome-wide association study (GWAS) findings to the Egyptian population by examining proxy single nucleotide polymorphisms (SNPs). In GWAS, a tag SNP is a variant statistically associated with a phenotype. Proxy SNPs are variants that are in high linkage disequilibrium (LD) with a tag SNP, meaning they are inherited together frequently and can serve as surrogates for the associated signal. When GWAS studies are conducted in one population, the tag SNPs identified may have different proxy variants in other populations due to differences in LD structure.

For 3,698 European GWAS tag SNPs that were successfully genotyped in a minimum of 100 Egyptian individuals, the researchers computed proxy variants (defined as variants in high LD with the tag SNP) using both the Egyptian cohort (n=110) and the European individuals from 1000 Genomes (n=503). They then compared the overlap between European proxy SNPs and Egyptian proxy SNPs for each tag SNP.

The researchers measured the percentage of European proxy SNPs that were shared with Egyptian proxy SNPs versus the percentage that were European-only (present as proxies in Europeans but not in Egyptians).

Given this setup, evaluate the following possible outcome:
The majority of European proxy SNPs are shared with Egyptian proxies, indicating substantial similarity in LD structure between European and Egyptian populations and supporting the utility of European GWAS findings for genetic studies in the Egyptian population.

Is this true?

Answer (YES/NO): NO